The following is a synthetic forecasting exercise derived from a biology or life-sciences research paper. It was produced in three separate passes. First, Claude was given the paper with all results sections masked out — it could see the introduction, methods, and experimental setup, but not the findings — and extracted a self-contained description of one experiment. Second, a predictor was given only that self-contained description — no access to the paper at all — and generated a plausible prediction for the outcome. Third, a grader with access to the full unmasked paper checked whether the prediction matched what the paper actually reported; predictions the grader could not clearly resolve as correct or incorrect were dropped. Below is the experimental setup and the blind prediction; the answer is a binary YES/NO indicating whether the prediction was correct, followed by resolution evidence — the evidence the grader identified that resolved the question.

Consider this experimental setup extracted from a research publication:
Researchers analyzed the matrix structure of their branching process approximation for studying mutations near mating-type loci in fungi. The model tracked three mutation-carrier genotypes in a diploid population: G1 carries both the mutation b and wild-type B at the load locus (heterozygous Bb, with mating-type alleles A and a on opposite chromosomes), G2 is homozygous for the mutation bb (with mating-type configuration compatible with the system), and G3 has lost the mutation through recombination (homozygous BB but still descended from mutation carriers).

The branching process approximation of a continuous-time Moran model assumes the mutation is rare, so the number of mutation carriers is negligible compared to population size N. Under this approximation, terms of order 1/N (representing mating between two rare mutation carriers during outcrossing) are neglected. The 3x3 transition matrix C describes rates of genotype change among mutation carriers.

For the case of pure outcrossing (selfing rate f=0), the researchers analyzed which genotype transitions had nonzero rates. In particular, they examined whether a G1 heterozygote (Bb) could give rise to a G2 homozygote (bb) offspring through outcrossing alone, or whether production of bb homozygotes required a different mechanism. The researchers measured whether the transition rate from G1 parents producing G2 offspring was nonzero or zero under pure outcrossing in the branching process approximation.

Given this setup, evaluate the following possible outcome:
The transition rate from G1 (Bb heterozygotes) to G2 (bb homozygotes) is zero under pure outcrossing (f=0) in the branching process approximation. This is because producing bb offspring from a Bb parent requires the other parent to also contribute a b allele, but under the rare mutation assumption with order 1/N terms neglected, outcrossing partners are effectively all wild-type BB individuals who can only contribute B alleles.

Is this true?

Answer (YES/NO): YES